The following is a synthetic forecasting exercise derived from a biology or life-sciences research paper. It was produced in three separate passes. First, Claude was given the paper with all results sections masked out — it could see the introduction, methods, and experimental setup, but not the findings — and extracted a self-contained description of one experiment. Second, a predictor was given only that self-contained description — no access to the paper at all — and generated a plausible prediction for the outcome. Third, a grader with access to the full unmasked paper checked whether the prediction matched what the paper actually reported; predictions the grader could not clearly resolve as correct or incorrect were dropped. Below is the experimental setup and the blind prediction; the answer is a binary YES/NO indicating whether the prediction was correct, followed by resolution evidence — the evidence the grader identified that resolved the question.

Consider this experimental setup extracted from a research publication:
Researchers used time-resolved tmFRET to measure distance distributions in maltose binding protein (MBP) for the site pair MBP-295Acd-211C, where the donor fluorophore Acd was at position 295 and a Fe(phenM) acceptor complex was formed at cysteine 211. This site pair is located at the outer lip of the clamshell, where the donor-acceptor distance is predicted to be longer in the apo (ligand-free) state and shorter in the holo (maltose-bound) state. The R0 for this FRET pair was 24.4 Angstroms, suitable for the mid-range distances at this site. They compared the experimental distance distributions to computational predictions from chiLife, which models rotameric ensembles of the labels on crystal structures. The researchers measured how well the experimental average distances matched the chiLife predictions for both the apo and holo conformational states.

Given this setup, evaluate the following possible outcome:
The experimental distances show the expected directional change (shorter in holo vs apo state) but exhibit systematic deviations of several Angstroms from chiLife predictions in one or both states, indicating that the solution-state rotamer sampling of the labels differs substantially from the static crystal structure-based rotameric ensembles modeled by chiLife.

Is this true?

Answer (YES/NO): NO